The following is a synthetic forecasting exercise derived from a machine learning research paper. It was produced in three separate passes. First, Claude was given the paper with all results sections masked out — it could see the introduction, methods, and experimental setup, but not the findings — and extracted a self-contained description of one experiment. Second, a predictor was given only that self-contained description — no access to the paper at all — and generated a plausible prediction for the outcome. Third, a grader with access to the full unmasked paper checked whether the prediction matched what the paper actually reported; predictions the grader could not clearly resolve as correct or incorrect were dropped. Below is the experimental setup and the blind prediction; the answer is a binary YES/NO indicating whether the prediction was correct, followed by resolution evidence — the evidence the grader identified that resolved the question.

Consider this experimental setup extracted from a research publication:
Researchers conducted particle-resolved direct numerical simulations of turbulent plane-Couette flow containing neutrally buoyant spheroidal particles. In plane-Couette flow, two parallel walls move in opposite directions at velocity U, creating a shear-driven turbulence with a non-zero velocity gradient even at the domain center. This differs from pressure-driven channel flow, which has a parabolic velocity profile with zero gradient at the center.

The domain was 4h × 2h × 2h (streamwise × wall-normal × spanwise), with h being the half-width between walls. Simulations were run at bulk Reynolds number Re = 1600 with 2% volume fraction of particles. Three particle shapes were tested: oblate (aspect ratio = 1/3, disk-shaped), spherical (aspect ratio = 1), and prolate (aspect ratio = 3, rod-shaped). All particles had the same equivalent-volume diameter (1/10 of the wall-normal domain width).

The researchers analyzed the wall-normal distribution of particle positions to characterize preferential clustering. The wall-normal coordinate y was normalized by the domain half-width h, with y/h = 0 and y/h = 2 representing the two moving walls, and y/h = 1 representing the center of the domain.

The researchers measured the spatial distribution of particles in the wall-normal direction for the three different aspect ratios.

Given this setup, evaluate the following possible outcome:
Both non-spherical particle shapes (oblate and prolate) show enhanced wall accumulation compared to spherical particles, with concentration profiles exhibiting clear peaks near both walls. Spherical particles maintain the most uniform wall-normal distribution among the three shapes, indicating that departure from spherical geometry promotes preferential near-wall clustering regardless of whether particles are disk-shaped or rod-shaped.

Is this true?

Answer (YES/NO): NO